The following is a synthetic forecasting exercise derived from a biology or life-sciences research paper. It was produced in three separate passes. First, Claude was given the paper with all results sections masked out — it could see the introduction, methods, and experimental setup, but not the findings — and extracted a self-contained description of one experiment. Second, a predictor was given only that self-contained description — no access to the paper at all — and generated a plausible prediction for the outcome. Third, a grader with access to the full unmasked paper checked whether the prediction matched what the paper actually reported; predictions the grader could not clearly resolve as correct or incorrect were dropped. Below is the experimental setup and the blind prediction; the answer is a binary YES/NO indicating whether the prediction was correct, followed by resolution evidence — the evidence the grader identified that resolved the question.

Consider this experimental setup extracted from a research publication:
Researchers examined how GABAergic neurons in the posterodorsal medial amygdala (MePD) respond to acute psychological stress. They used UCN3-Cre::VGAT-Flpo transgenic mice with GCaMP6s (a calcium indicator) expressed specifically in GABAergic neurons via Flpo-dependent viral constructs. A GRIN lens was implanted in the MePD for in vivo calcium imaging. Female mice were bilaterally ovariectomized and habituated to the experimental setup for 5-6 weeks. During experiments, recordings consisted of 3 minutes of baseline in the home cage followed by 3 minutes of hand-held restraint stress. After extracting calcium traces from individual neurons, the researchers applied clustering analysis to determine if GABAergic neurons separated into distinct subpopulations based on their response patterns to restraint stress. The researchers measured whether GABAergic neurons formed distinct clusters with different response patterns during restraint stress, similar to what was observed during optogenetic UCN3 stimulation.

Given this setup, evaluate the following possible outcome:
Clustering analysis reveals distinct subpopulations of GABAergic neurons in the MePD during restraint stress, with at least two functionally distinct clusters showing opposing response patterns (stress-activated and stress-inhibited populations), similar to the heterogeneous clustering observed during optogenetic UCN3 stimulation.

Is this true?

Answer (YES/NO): YES